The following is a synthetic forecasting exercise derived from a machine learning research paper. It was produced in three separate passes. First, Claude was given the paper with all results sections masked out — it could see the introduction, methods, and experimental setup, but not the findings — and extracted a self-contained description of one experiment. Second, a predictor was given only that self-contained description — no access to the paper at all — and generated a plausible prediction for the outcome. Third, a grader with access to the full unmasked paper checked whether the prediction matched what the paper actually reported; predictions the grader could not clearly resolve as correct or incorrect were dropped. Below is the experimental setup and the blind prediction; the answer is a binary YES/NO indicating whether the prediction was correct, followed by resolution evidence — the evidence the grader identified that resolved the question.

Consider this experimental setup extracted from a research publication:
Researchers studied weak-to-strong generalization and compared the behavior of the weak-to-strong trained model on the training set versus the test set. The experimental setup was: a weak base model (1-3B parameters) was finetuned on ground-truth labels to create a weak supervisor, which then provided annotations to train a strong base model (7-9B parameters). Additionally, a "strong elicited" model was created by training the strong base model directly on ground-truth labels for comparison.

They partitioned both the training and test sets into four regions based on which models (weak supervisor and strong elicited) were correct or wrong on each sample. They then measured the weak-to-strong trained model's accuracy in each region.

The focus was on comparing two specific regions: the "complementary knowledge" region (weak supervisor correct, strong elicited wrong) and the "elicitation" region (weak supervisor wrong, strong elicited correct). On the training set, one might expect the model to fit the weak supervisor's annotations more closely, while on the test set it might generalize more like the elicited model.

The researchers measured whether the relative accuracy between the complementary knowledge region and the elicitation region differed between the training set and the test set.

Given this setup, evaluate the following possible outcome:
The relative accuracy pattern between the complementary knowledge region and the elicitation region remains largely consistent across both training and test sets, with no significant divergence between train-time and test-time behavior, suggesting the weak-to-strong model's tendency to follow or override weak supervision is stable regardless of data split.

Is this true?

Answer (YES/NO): NO